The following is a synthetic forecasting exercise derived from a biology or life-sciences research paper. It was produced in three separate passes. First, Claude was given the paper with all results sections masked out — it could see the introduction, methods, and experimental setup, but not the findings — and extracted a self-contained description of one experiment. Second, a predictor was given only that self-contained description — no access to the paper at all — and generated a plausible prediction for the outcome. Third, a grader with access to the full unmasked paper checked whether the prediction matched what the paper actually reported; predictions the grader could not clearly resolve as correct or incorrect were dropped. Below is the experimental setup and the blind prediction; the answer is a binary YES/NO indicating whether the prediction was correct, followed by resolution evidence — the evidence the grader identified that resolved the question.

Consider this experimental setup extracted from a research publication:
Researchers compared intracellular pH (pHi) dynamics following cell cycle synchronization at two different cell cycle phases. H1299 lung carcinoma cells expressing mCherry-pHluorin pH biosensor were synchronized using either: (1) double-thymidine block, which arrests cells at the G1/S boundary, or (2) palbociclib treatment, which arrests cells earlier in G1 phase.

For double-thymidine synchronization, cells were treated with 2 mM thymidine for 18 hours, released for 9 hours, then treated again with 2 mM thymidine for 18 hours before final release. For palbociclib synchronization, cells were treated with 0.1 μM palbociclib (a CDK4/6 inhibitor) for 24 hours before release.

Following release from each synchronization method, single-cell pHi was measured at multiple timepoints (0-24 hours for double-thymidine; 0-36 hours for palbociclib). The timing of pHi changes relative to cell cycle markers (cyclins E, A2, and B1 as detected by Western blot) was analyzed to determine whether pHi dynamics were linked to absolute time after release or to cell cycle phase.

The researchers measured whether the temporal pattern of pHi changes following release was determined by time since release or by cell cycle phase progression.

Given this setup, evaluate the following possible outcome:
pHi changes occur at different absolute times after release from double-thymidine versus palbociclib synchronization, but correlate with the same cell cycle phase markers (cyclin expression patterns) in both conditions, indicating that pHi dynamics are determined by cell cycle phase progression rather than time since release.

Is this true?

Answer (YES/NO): YES